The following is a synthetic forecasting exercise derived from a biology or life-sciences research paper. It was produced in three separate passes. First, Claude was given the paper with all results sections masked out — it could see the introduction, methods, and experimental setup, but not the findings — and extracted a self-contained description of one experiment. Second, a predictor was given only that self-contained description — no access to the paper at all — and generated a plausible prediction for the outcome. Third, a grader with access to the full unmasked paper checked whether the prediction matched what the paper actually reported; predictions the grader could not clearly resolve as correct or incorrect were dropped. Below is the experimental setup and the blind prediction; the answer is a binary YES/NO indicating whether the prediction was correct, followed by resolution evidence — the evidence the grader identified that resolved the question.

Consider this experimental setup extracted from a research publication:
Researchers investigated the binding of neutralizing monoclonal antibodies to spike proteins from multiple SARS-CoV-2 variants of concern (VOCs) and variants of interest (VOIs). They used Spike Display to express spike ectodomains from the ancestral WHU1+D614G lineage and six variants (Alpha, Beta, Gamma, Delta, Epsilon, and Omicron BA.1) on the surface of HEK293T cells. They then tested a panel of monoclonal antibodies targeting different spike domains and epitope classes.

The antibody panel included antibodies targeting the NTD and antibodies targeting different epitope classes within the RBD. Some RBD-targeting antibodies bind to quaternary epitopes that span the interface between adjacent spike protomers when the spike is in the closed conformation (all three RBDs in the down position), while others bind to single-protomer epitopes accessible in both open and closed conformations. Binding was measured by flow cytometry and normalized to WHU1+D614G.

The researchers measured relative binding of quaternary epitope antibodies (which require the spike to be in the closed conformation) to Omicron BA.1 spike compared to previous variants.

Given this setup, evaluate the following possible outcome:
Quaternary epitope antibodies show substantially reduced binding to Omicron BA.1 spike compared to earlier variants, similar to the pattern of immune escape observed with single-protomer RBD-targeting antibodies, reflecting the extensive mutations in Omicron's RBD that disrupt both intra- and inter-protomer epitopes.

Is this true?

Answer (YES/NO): NO